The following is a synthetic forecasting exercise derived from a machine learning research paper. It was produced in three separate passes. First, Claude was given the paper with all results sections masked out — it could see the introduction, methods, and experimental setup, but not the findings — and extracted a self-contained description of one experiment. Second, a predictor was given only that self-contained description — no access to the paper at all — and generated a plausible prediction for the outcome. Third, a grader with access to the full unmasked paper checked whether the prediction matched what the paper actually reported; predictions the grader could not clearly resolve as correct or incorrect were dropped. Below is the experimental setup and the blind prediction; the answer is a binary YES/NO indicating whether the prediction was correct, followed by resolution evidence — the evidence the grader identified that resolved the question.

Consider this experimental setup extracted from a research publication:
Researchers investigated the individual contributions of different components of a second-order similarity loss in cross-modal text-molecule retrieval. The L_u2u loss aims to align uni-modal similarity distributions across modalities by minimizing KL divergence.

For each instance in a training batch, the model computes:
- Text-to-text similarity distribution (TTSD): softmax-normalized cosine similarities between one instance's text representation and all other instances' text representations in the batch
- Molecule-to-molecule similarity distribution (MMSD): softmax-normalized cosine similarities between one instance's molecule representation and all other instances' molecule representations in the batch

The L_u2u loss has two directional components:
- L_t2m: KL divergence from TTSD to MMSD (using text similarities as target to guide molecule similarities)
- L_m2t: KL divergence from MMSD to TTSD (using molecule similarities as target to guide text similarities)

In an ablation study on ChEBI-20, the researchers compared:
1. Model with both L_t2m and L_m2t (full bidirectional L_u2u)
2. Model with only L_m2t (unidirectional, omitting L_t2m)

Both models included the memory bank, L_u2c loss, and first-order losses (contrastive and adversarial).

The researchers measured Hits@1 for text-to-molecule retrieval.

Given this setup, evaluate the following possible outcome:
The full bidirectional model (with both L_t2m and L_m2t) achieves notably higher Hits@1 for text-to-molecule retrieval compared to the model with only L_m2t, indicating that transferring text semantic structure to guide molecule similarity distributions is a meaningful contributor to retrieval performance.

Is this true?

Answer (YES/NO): YES